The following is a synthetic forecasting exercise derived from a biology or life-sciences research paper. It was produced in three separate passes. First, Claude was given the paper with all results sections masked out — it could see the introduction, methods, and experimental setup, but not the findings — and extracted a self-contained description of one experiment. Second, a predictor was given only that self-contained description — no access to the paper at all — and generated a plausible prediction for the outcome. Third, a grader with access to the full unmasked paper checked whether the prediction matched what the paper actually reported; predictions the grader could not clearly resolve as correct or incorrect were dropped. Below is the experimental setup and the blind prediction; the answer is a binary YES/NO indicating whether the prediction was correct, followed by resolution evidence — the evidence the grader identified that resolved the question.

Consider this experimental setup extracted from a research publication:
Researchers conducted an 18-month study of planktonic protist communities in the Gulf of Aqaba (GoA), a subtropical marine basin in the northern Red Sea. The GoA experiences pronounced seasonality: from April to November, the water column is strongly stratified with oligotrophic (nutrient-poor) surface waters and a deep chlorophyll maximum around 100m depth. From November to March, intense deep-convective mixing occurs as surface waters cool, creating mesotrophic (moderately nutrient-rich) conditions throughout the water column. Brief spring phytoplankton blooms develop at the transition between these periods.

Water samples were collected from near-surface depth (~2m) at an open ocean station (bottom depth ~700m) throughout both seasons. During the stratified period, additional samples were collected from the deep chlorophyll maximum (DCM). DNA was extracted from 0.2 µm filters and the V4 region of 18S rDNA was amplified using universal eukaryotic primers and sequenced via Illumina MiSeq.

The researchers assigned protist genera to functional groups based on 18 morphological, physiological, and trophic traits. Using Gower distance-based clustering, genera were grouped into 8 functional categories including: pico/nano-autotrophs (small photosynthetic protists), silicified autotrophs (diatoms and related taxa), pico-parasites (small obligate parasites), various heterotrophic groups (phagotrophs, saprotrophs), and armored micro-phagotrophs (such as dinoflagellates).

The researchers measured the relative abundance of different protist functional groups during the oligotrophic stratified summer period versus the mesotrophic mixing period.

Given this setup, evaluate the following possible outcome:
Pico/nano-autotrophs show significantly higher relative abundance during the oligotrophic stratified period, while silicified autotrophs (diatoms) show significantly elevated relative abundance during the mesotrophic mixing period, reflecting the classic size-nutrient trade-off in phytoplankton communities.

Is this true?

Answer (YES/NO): NO